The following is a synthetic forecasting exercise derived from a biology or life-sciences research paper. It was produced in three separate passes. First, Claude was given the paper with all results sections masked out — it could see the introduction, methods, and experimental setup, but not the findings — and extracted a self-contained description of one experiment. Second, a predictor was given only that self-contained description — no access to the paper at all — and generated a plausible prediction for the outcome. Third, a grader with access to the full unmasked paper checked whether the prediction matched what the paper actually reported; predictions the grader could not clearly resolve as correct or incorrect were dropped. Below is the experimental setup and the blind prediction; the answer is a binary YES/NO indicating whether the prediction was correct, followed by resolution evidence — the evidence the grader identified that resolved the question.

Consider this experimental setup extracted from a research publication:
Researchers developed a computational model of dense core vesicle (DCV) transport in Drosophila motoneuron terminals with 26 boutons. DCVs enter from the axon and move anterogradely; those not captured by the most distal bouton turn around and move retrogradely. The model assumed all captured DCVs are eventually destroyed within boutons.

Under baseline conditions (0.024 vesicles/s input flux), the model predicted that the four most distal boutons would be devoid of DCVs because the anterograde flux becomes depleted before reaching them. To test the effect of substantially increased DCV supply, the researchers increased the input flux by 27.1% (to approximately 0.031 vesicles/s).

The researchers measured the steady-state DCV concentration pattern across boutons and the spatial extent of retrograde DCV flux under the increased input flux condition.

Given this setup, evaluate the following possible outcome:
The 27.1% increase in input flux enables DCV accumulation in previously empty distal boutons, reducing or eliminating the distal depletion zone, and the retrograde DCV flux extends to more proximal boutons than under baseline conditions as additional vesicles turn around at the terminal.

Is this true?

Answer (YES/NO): YES